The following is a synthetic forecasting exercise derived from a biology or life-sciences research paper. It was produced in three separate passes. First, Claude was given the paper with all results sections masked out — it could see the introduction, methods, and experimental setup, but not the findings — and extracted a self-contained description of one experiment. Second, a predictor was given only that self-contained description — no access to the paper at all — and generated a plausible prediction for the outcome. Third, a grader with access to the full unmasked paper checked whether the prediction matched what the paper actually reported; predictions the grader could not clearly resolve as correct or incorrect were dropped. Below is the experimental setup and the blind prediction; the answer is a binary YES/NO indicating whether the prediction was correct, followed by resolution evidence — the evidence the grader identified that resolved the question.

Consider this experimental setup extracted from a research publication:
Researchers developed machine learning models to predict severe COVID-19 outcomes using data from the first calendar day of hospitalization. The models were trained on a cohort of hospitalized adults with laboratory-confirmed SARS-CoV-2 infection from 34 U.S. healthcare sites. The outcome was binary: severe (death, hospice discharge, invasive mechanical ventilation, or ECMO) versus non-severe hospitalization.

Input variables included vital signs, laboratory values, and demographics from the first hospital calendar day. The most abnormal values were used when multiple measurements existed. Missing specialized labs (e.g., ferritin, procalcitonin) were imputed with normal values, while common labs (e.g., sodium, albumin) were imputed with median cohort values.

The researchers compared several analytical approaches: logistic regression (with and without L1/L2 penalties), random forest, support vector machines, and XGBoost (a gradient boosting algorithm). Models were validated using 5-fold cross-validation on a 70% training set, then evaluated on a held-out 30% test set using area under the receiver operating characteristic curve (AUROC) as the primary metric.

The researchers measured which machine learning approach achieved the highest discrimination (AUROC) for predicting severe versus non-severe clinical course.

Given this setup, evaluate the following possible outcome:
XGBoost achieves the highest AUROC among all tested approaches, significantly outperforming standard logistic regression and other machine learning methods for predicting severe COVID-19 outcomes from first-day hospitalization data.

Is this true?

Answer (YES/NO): NO